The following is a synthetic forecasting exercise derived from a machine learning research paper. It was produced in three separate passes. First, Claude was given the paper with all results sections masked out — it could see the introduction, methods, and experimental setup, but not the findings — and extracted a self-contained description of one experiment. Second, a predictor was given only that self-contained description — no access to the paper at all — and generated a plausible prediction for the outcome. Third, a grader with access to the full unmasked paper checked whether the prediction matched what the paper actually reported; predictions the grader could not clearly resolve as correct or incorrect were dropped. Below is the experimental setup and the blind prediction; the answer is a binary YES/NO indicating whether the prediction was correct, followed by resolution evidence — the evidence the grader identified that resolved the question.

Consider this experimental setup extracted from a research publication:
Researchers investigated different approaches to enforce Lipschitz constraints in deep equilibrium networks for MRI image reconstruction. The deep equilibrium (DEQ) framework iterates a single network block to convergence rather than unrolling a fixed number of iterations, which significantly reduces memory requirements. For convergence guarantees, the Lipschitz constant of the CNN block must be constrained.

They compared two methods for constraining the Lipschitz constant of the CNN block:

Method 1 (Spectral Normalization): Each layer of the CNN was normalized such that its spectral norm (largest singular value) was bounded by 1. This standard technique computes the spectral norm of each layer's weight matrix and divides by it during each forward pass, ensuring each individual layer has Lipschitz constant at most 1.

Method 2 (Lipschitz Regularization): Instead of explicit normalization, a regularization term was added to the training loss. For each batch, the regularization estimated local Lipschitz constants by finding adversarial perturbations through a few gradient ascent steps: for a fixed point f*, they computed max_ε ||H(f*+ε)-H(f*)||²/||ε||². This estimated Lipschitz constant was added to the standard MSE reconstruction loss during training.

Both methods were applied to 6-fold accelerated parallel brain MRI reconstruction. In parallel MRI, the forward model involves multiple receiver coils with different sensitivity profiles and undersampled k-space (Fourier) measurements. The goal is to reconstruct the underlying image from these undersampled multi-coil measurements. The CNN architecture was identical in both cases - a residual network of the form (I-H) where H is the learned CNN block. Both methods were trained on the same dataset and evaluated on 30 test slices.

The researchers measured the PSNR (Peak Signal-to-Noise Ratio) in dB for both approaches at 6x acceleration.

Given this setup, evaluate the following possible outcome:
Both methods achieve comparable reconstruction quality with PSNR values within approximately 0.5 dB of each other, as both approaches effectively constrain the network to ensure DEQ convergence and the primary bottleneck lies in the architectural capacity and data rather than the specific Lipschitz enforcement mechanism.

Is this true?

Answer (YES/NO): NO